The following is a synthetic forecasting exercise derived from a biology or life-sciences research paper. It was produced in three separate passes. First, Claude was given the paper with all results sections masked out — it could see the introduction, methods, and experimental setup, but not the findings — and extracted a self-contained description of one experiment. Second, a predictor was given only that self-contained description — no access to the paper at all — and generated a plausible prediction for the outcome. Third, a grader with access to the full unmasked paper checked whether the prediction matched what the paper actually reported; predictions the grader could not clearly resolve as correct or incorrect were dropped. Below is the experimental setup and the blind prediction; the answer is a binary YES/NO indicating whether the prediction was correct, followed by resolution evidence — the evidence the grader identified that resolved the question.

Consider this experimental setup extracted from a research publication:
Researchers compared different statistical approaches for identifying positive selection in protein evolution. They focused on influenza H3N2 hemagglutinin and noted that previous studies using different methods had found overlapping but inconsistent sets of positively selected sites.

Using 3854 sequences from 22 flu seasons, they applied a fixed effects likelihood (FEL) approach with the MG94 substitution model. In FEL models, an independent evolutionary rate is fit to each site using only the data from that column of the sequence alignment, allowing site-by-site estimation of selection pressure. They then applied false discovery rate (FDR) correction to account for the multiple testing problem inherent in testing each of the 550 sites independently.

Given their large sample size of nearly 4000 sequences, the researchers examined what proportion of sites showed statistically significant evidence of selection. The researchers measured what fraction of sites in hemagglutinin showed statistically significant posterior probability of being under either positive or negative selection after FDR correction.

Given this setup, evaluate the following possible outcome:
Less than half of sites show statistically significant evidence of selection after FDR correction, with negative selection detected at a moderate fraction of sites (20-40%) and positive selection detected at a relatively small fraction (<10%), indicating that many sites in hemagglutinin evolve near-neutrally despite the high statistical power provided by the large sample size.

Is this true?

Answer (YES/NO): NO